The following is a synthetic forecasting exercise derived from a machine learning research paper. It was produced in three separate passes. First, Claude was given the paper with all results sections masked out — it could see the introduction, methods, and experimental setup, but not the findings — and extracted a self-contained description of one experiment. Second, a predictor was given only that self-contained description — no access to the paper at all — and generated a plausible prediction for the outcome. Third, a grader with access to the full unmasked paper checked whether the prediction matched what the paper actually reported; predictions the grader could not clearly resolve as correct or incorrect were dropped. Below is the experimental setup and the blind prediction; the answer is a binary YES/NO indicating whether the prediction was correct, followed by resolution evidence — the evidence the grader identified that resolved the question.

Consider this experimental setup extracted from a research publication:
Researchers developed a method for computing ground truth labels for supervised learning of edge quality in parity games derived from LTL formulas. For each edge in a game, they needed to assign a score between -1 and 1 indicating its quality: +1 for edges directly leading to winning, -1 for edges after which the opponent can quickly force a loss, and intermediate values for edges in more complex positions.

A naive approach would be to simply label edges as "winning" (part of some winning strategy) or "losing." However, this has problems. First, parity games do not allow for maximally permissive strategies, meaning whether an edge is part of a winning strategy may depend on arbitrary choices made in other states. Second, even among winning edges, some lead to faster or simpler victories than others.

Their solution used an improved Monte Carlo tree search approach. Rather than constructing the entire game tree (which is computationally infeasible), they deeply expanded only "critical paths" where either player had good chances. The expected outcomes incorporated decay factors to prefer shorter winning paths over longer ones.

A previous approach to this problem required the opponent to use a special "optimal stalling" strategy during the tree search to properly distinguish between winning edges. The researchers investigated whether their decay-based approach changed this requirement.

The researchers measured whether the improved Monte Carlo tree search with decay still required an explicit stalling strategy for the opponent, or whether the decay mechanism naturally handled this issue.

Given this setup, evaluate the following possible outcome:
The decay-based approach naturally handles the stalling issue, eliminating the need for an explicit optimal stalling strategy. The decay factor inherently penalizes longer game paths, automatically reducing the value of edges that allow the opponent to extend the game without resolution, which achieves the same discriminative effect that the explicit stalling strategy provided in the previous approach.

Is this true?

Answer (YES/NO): YES